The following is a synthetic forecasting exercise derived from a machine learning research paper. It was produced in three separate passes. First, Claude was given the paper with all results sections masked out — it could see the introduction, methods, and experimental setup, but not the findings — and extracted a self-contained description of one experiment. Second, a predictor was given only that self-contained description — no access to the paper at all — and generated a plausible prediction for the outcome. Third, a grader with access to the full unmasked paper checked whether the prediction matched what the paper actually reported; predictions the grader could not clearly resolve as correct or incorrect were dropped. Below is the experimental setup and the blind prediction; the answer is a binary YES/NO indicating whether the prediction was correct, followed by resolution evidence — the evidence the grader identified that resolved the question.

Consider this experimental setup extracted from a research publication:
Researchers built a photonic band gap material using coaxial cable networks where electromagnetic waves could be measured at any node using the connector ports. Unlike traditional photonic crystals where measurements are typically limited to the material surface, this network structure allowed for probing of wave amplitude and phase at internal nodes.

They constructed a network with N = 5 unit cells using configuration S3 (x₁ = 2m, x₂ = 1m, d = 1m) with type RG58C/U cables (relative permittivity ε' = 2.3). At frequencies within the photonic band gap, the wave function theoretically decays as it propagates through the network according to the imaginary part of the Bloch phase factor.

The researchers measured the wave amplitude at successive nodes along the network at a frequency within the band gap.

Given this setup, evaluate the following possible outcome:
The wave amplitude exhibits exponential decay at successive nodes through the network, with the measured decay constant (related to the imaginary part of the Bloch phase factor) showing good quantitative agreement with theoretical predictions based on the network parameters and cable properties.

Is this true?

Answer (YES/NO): NO